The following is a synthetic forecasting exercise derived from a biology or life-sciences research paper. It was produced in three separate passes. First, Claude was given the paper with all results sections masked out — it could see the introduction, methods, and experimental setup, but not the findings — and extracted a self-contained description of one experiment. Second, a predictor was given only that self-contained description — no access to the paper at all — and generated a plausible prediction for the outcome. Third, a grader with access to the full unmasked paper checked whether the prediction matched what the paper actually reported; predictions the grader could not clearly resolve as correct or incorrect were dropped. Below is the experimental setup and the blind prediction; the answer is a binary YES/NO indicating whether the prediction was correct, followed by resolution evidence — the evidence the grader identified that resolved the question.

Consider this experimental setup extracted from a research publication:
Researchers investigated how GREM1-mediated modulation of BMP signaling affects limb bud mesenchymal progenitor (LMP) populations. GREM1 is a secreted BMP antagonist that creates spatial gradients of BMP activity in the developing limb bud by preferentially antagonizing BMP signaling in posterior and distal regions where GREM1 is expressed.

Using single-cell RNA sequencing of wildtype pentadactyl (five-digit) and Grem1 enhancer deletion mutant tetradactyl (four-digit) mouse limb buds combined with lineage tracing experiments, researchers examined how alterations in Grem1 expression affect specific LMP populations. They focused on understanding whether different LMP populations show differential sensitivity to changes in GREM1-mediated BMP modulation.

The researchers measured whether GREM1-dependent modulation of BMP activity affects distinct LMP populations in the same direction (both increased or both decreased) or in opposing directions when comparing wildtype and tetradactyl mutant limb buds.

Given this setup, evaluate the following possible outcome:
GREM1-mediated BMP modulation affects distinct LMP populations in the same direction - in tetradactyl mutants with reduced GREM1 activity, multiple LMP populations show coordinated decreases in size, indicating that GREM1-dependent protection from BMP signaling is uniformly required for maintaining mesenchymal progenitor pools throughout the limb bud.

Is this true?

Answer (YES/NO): NO